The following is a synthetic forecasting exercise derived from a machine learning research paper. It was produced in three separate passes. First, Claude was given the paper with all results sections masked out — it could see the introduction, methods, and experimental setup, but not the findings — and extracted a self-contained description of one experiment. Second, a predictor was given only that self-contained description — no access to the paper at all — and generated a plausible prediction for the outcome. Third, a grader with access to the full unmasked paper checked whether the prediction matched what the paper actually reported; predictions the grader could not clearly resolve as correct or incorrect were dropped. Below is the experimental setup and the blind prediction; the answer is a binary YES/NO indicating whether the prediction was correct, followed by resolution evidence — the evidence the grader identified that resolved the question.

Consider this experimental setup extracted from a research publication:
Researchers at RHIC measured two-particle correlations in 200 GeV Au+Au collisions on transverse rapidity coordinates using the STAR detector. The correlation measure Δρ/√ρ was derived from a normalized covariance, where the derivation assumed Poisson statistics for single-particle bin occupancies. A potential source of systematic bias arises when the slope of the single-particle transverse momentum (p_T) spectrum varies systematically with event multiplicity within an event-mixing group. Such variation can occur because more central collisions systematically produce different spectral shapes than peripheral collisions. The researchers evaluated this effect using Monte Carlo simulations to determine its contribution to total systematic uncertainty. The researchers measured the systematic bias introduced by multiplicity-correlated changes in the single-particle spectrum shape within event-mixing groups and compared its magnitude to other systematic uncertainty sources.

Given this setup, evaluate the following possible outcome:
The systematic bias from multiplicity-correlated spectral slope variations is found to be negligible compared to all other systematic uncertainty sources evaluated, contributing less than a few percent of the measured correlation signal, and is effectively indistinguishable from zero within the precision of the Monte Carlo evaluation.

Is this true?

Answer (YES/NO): NO